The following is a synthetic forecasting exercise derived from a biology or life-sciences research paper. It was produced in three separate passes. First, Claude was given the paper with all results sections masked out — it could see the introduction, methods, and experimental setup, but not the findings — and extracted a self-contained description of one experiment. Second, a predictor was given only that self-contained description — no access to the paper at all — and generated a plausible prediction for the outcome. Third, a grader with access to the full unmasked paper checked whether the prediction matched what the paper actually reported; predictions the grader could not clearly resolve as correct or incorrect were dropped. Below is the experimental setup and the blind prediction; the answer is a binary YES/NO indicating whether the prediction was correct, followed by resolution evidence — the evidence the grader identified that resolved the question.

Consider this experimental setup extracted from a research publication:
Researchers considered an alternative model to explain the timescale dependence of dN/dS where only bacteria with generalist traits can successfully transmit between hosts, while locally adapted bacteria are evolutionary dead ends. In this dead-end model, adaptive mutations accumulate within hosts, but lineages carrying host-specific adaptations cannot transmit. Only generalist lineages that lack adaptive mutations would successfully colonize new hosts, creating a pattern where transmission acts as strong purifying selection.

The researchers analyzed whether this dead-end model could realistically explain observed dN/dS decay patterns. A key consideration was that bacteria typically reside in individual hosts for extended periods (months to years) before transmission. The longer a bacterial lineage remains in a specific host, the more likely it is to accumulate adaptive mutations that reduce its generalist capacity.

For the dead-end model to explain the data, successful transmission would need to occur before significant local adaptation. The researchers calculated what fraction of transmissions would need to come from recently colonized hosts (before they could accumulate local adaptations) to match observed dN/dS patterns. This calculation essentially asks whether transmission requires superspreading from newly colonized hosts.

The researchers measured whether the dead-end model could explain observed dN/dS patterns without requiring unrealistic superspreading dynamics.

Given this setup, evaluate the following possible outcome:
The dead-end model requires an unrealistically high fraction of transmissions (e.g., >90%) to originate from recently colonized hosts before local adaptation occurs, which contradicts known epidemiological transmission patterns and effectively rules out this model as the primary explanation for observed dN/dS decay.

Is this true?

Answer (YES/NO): NO